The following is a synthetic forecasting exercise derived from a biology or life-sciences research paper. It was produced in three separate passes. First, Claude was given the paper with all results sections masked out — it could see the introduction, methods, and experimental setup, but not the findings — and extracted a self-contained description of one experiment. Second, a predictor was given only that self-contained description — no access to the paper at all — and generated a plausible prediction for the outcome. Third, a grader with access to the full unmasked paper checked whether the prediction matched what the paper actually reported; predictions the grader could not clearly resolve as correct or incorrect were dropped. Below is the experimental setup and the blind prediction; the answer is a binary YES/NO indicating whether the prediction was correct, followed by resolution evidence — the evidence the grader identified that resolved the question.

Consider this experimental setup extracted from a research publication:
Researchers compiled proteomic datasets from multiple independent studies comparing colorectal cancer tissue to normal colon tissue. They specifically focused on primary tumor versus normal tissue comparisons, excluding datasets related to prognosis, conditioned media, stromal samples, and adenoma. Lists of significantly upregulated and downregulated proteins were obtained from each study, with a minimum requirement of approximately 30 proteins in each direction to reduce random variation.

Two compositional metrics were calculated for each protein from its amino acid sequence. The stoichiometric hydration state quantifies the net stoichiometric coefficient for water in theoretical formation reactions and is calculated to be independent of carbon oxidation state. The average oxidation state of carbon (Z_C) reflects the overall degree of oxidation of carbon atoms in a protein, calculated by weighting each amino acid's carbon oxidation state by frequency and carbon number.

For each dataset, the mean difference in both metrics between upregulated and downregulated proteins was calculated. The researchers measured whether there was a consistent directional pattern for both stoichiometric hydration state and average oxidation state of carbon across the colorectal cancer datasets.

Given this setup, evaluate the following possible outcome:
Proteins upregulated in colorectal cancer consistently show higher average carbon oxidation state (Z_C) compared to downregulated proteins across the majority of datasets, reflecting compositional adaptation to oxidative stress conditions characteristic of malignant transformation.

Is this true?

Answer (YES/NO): YES